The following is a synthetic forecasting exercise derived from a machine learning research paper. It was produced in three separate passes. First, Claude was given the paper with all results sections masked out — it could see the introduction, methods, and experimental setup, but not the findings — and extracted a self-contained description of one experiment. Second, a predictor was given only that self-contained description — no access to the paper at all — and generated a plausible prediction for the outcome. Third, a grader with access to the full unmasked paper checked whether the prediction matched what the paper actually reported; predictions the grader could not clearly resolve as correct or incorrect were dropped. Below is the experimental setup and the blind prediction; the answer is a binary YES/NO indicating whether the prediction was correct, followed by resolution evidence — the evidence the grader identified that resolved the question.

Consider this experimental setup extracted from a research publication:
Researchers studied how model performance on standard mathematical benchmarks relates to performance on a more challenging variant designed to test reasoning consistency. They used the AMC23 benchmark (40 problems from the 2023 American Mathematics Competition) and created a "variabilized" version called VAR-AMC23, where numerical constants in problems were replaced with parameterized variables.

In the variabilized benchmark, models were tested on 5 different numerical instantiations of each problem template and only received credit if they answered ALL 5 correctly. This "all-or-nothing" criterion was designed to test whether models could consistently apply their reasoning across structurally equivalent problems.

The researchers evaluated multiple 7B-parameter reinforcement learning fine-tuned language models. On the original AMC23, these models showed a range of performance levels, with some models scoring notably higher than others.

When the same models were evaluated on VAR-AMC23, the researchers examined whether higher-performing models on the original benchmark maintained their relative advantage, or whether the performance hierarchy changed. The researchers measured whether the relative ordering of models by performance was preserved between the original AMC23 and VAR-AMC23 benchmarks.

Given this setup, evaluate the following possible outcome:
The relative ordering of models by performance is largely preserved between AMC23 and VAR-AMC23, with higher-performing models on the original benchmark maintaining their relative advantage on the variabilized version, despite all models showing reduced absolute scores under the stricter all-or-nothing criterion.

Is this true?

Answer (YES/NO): YES